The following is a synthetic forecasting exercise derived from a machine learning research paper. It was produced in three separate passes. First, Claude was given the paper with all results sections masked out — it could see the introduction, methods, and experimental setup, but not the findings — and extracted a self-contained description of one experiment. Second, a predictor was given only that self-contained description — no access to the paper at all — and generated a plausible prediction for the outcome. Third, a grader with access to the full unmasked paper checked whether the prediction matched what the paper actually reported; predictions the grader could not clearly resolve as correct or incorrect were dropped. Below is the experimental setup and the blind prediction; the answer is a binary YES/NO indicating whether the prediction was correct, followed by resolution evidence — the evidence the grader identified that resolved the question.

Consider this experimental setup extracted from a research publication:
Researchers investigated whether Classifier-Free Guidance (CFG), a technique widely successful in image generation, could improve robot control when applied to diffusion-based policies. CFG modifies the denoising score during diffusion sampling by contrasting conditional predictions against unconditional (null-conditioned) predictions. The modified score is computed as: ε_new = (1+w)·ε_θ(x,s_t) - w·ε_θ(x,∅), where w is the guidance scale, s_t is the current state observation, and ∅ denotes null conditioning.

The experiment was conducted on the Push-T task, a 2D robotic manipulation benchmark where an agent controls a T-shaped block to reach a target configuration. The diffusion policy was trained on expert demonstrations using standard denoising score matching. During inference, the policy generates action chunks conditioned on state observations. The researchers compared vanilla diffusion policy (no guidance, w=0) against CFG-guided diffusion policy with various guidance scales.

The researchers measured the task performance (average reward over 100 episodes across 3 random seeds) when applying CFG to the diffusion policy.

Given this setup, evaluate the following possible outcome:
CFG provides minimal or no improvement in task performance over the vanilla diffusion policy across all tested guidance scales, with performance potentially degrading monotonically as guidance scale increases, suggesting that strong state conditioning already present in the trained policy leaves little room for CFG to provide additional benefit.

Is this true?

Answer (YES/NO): NO